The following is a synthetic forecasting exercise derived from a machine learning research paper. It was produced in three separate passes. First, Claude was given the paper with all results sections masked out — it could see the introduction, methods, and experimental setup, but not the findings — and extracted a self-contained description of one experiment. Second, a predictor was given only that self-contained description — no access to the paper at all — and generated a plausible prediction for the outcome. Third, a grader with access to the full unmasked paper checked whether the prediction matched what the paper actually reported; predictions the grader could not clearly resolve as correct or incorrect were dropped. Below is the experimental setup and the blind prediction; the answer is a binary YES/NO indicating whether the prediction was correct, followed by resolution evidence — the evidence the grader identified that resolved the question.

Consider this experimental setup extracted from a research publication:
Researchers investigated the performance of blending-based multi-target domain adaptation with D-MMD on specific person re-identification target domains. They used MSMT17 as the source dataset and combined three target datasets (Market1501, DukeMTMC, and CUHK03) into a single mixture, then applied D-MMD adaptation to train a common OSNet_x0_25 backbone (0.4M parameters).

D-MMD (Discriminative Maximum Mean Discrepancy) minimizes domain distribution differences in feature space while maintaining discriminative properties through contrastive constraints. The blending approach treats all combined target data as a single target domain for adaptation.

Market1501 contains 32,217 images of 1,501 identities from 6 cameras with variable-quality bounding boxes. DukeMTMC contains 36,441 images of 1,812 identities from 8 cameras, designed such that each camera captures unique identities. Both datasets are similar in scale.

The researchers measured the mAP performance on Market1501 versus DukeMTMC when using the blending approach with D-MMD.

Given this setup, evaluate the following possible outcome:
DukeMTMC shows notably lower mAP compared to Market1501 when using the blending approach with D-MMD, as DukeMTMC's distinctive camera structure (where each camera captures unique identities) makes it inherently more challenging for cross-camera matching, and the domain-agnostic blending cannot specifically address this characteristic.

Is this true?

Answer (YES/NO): NO